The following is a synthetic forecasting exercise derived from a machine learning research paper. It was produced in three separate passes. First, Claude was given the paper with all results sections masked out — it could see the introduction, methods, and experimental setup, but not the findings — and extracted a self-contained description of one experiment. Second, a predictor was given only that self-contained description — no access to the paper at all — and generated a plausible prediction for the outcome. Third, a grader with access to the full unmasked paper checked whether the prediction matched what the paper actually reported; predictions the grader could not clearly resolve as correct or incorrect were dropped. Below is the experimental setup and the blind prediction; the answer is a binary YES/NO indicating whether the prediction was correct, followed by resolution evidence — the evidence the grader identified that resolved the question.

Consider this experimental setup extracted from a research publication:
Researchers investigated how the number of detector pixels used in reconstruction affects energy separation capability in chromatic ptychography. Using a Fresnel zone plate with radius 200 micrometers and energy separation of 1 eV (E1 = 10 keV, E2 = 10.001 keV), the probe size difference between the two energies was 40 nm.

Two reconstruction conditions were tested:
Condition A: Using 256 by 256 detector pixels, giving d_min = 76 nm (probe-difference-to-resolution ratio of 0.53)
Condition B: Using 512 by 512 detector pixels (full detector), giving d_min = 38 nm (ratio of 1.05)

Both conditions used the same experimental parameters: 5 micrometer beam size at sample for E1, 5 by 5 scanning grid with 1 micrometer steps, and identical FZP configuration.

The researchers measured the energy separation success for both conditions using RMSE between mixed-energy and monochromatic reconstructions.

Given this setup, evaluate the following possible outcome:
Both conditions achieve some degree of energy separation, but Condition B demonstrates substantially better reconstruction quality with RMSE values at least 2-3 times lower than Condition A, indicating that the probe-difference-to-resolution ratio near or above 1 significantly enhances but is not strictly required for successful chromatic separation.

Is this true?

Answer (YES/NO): NO